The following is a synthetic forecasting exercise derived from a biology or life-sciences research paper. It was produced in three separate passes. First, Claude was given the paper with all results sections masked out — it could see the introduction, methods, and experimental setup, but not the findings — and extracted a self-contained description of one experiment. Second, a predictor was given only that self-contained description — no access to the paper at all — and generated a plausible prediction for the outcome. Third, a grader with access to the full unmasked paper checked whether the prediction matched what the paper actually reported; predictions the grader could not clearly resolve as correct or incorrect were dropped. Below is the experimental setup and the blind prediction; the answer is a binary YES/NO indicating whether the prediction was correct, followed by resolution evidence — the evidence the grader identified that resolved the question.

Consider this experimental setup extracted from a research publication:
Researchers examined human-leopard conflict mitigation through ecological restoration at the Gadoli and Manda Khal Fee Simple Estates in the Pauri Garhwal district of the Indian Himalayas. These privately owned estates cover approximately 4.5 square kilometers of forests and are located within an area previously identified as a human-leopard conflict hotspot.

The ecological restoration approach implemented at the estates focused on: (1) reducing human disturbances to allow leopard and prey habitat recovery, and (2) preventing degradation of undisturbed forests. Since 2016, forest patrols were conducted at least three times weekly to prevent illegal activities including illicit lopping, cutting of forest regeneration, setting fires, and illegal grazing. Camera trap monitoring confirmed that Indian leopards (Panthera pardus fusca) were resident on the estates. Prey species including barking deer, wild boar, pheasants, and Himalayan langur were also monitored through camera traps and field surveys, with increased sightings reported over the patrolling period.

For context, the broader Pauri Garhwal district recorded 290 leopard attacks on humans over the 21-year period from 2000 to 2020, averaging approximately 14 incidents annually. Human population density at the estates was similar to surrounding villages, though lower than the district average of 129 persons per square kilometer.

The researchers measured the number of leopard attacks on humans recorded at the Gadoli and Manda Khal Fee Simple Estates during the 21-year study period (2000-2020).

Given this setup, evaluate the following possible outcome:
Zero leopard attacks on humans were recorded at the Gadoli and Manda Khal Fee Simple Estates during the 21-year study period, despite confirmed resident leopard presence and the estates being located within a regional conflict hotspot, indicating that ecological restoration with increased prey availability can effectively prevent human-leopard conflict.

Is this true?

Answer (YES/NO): YES